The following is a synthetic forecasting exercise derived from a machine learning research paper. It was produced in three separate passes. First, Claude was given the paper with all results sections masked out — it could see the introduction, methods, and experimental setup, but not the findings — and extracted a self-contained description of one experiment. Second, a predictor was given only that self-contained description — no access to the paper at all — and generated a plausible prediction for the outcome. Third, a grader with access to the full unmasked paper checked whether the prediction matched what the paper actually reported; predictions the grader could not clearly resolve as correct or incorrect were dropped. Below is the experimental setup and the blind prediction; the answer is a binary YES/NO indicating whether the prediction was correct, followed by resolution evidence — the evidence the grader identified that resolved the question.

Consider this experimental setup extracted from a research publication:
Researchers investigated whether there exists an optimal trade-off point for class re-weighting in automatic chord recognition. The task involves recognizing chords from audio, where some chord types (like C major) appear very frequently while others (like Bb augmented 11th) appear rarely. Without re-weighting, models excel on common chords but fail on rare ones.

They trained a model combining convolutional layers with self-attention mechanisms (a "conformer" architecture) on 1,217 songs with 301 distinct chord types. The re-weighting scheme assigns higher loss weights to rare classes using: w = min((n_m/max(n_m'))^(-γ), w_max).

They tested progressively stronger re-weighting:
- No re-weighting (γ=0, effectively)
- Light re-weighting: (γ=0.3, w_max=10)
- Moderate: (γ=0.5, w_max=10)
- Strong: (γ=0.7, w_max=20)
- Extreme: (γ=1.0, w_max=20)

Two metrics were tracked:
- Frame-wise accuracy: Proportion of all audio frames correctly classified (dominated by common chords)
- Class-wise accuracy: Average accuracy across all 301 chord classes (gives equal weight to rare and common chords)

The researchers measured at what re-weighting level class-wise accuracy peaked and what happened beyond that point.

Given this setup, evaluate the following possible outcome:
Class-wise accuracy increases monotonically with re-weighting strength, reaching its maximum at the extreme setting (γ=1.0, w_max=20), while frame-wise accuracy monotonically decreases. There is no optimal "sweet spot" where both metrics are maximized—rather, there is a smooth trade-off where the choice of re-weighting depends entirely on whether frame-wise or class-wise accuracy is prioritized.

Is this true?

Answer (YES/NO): NO